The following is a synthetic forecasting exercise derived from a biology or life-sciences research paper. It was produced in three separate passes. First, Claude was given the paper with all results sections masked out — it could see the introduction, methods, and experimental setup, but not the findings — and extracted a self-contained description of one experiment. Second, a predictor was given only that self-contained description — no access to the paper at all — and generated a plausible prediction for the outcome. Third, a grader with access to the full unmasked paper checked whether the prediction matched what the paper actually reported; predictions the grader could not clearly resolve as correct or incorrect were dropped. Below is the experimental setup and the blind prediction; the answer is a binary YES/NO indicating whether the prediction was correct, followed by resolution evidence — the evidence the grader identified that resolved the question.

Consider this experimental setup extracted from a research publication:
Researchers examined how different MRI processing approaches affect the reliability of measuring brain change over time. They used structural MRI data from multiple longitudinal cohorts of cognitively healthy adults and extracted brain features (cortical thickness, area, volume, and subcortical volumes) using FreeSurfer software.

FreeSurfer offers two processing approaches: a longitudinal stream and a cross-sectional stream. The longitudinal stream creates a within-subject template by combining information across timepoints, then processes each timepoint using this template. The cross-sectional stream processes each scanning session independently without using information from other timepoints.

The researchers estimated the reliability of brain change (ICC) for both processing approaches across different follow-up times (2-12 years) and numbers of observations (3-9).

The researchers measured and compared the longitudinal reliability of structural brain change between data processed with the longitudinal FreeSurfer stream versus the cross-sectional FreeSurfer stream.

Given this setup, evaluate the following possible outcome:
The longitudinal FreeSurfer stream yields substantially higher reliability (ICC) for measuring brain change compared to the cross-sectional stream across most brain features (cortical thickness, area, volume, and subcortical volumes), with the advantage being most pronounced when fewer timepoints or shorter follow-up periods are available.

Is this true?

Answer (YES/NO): NO